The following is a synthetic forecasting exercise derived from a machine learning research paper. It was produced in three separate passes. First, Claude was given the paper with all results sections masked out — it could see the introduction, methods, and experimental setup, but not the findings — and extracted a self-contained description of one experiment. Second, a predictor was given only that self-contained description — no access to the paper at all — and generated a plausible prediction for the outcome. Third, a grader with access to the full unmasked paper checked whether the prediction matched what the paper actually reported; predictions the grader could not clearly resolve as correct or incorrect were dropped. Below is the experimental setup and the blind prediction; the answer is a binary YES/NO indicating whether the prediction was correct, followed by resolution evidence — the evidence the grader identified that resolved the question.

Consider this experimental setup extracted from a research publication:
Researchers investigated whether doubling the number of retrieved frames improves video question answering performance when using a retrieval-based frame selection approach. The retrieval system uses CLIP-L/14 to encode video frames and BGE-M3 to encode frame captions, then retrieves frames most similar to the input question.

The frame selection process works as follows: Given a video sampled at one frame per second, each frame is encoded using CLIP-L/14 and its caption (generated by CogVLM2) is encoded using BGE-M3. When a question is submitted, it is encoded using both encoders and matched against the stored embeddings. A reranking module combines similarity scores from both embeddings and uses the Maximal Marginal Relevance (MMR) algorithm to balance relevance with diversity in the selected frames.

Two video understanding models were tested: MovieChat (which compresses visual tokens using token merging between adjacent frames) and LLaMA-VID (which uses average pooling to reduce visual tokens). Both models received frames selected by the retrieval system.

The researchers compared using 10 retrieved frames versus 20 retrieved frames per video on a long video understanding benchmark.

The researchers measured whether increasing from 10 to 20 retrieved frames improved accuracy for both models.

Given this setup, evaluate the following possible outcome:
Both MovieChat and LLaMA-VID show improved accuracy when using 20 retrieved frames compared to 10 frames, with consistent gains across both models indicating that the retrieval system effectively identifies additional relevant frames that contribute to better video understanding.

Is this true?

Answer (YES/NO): NO